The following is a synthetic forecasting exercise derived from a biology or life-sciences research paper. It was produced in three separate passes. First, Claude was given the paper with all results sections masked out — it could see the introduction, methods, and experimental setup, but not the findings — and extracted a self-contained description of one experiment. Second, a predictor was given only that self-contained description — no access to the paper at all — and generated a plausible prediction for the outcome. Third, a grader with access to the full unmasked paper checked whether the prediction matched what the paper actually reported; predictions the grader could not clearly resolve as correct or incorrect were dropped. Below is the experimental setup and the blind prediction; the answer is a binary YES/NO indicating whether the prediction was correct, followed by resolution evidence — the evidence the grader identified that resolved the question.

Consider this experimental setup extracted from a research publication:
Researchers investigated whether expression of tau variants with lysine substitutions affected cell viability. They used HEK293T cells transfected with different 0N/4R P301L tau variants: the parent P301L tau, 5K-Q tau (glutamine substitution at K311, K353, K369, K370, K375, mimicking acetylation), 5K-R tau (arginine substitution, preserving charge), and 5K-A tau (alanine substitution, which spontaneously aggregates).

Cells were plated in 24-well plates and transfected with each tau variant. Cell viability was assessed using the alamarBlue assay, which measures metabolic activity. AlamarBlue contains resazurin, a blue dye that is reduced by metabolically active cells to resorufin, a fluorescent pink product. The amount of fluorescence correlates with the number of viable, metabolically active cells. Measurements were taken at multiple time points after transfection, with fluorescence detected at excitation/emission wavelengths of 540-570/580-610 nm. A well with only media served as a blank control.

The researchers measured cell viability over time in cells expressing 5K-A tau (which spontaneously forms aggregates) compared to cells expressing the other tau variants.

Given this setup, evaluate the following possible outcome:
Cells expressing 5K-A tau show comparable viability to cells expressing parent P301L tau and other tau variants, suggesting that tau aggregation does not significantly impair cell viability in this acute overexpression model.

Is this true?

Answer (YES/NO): YES